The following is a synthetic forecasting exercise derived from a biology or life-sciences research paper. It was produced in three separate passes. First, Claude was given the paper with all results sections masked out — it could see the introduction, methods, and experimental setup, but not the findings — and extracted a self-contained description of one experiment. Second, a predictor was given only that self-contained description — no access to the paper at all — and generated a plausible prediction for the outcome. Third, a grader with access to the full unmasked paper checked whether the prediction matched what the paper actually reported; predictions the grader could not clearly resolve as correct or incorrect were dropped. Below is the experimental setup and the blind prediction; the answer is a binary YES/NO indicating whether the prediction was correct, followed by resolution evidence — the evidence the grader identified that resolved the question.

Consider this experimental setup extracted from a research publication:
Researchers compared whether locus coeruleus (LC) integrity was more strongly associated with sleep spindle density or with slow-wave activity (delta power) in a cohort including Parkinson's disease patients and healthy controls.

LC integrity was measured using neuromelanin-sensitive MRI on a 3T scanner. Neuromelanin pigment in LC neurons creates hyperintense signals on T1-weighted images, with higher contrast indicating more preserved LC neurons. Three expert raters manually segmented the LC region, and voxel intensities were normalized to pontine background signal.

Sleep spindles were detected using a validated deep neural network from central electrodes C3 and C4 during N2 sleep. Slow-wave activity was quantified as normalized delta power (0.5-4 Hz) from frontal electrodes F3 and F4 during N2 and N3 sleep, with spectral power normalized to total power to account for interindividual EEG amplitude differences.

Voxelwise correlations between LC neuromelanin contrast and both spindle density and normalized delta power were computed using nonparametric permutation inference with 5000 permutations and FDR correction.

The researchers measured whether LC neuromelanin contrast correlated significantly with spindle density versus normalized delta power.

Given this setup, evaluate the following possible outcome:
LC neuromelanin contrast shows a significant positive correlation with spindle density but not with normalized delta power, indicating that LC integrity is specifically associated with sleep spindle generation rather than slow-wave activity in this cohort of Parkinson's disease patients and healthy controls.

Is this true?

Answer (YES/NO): YES